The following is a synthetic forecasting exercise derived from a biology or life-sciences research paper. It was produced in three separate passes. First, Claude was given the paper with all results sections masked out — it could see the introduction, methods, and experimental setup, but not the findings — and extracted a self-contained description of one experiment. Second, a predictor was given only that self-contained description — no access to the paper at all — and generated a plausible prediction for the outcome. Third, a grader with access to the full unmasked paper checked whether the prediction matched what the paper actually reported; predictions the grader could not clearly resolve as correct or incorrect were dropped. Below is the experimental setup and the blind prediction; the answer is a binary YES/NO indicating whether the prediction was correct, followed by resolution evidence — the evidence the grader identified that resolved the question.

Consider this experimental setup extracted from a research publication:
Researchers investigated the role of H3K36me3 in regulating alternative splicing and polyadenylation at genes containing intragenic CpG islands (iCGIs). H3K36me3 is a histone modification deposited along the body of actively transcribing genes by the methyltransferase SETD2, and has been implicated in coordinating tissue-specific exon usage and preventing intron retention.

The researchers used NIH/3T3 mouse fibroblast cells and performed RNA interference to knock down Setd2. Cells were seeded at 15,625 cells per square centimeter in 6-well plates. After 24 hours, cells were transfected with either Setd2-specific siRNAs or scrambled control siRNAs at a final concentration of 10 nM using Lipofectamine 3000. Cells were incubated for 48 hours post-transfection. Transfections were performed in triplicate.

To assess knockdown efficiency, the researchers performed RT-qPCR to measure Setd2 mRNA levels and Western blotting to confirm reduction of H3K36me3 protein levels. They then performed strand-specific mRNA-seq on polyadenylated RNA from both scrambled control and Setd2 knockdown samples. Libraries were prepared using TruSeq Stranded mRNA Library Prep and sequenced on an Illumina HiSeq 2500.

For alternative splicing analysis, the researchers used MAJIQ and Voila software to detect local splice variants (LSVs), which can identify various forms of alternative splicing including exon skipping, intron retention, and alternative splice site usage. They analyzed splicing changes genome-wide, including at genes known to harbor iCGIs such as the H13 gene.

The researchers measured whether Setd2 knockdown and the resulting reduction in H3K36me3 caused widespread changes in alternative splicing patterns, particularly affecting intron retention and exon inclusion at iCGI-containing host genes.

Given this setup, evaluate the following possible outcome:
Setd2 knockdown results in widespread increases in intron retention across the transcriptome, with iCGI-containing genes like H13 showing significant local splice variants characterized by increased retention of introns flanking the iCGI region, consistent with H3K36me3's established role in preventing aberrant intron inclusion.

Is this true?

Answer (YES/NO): NO